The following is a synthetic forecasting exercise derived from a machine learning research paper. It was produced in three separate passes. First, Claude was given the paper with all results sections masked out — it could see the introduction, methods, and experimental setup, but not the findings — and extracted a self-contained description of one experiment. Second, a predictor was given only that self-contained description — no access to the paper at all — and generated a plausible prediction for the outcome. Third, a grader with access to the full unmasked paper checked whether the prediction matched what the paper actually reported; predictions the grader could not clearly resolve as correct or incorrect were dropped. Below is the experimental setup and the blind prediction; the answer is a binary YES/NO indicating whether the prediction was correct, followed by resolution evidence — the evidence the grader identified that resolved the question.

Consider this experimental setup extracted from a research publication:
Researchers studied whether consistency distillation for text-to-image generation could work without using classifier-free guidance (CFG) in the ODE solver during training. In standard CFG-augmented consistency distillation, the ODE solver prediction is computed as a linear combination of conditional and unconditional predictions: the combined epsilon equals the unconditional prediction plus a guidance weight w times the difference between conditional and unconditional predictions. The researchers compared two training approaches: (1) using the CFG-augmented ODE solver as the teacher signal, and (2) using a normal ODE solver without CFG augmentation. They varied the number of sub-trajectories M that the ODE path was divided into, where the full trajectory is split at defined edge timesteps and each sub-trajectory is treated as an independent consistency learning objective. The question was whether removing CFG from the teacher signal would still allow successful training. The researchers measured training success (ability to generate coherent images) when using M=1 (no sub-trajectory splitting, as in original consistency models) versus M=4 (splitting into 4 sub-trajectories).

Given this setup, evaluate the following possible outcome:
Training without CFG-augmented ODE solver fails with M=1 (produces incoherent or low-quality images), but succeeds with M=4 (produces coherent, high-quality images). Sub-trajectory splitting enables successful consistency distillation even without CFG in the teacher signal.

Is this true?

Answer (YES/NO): YES